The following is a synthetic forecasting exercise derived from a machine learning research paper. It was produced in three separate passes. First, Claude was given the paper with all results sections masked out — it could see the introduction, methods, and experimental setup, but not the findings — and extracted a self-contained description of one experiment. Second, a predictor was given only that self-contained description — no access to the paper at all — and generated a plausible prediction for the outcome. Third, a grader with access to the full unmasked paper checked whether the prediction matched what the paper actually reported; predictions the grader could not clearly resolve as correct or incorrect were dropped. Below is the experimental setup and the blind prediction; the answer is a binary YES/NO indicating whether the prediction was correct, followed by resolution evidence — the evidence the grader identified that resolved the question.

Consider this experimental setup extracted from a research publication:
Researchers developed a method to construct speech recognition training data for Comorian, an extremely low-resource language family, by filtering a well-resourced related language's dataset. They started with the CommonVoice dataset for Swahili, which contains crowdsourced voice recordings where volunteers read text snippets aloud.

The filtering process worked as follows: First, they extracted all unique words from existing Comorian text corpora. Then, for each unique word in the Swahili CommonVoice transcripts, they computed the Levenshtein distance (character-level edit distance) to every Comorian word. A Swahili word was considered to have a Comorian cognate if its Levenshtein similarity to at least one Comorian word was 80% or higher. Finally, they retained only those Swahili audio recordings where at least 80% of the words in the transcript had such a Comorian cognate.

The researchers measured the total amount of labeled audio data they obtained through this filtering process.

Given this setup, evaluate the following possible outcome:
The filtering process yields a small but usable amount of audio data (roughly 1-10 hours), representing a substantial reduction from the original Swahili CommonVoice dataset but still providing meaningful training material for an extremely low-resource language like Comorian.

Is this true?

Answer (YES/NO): YES